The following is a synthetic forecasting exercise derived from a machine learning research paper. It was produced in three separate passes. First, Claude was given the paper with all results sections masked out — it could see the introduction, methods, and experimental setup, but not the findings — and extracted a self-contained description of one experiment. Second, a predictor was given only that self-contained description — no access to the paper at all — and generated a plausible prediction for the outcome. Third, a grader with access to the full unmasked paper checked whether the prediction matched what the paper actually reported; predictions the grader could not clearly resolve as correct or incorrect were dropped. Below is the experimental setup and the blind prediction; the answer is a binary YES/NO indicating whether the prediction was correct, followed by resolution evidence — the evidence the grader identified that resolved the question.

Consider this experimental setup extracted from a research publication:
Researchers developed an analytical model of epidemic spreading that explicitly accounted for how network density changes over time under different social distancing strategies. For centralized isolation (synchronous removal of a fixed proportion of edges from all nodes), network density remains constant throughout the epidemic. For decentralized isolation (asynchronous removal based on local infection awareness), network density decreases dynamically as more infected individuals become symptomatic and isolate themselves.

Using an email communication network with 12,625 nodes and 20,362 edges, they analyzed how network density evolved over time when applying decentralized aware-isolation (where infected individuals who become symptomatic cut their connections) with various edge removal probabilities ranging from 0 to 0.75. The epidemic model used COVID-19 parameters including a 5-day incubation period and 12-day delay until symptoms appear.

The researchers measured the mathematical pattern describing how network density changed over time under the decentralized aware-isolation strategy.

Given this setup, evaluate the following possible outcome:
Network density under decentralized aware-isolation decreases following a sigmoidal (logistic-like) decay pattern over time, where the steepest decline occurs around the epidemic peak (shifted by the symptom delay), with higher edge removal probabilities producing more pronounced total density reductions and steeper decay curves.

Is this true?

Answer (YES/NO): YES